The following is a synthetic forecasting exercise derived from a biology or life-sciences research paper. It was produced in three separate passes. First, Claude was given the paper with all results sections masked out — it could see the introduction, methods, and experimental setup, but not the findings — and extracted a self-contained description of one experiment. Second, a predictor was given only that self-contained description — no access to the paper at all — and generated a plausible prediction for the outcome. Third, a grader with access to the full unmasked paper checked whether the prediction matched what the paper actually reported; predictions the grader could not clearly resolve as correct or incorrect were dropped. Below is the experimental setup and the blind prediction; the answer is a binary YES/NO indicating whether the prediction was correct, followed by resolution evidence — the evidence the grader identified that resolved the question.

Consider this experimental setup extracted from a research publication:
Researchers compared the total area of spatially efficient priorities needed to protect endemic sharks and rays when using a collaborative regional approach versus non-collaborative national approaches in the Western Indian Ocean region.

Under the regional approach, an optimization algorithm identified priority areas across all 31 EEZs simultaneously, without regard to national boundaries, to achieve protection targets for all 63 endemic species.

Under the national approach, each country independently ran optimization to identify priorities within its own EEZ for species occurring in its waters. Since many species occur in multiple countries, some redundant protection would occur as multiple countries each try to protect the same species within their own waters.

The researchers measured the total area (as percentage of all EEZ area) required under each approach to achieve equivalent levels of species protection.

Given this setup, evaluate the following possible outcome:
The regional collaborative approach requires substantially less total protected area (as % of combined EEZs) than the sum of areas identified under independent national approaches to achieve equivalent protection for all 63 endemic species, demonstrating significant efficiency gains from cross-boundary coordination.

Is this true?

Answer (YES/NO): YES